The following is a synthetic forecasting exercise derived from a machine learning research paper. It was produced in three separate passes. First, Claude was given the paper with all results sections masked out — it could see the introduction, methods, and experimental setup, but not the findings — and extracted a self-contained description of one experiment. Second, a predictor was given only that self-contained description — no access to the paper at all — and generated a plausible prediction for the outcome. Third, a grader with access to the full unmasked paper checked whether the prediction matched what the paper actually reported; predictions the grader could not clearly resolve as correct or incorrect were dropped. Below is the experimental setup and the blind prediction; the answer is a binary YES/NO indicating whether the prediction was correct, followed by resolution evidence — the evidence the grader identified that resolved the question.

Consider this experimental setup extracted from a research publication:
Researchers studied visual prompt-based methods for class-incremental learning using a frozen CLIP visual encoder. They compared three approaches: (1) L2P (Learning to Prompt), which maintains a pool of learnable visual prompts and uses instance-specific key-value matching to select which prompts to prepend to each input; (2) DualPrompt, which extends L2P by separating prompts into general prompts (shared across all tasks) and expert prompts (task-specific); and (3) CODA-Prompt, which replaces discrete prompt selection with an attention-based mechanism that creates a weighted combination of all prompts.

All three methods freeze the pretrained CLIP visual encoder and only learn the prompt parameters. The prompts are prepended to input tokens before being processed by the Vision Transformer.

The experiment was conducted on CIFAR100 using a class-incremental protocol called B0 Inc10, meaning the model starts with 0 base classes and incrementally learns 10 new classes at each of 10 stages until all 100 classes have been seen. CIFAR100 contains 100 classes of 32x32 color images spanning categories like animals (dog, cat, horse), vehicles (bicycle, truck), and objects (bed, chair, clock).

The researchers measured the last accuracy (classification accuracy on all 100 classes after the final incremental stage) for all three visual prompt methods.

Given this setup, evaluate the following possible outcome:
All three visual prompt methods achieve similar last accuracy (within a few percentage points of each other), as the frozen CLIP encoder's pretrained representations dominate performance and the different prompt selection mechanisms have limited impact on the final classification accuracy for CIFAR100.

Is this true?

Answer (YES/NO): YES